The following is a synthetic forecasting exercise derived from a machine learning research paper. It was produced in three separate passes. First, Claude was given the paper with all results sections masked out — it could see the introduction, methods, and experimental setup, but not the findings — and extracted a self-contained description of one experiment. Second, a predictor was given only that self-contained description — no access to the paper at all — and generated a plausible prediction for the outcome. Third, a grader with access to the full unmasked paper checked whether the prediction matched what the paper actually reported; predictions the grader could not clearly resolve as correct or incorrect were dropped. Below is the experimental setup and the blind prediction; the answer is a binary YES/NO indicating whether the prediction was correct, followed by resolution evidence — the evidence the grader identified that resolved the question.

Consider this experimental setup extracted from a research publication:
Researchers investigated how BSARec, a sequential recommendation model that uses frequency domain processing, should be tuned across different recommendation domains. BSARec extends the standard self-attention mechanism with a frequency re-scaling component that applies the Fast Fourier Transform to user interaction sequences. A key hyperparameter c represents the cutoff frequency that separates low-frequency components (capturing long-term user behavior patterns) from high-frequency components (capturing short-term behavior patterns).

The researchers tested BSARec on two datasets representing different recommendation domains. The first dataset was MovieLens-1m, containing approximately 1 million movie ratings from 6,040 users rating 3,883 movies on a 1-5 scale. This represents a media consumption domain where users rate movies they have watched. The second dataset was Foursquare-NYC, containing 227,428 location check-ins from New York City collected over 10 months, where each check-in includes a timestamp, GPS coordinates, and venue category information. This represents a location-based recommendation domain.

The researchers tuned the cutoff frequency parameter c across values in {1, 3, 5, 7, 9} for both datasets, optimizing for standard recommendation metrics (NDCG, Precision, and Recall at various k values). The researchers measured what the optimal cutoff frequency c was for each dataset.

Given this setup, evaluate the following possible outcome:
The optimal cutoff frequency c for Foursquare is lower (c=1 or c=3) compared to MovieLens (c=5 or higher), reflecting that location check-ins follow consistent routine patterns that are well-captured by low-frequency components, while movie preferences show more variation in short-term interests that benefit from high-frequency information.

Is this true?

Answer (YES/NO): NO